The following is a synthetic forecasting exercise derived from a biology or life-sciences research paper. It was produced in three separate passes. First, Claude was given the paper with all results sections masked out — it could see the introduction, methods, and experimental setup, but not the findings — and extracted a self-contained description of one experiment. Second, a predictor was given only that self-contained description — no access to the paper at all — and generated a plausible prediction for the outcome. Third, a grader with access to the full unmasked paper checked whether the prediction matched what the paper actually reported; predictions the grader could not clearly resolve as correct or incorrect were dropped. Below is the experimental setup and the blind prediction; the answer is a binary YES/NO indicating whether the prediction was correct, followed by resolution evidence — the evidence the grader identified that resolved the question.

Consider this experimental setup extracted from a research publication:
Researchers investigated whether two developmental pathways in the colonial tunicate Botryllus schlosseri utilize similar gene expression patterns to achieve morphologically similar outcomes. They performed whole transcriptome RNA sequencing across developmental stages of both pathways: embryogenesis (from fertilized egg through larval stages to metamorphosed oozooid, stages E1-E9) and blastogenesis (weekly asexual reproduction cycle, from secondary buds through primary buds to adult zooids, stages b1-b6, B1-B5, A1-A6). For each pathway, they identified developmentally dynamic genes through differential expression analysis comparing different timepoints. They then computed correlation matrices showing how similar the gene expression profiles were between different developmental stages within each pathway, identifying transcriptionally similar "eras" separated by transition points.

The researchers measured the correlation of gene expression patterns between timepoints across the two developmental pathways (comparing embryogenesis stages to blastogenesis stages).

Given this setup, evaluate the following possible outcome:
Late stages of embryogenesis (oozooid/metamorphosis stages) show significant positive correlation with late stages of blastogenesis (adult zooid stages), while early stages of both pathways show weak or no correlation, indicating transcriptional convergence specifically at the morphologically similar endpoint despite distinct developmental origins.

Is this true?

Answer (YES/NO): NO